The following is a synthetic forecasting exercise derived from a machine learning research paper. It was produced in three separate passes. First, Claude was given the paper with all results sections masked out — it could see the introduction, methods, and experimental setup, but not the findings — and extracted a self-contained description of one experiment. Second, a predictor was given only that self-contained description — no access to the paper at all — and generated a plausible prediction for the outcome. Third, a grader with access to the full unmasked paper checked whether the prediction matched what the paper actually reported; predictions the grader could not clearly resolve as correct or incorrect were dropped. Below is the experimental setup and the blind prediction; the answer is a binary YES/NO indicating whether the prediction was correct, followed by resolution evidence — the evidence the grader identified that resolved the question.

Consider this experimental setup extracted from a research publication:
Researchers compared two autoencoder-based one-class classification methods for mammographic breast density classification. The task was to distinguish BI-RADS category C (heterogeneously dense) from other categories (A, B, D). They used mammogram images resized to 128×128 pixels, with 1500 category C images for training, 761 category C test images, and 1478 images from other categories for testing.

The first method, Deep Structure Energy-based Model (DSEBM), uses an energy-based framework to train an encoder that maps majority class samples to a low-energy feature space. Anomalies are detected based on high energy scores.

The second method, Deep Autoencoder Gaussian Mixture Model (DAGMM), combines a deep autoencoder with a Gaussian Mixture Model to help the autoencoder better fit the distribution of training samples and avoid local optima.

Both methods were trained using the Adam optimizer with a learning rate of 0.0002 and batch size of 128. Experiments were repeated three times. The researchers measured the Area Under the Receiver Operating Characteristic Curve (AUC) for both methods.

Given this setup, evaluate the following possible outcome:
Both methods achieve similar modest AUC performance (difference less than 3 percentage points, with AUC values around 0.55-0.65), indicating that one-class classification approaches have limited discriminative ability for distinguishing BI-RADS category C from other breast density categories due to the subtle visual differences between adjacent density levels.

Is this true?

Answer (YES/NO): NO